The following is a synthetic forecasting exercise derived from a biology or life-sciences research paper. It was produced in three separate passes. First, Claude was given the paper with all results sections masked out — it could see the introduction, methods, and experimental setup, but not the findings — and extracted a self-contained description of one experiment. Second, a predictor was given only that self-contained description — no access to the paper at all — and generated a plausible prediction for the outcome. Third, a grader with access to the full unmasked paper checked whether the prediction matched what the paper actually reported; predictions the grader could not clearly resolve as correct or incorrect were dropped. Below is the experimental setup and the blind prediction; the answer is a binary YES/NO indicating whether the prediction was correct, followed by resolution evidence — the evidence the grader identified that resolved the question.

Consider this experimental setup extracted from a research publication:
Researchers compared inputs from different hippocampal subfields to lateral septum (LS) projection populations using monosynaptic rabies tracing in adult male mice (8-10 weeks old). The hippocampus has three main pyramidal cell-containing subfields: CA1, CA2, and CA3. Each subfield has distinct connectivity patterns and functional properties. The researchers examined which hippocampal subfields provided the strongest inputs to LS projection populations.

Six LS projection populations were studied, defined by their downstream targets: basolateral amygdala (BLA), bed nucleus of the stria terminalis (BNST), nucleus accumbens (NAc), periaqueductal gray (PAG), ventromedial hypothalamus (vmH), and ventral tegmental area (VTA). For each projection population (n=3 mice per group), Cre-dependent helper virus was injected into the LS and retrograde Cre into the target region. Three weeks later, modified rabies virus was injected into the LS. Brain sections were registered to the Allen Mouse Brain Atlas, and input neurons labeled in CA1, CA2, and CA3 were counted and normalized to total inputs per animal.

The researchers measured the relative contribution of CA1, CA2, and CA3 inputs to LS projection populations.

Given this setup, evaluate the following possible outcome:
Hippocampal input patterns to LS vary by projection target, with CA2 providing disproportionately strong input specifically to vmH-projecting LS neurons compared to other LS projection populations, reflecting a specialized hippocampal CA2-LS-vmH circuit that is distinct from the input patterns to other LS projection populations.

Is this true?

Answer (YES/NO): NO